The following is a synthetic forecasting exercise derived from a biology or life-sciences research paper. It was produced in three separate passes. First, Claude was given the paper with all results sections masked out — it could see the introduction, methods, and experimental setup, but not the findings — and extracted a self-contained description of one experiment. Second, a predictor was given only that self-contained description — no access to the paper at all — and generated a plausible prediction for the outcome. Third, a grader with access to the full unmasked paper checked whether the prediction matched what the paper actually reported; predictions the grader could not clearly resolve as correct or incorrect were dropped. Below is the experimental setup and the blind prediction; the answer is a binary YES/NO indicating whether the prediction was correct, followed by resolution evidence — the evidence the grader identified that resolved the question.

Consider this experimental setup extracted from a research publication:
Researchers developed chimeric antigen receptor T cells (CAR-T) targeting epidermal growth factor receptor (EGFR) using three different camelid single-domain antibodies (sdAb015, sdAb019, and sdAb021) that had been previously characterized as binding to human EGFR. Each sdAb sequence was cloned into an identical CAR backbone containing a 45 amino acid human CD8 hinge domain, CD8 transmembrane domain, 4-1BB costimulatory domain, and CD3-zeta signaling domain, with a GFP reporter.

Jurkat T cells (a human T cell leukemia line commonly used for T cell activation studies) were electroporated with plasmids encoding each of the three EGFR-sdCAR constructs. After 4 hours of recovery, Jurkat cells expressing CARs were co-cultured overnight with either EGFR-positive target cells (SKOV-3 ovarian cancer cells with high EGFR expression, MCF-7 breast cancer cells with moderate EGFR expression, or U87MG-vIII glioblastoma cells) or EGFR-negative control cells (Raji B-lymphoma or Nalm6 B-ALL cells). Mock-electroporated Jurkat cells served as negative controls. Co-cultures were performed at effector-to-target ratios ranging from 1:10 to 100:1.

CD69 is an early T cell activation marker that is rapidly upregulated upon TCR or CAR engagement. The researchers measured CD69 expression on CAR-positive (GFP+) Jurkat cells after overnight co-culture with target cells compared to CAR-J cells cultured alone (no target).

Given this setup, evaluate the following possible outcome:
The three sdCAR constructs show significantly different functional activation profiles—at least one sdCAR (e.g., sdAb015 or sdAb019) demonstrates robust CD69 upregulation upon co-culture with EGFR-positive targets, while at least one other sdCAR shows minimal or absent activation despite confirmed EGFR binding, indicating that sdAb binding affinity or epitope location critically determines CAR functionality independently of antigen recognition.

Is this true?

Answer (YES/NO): NO